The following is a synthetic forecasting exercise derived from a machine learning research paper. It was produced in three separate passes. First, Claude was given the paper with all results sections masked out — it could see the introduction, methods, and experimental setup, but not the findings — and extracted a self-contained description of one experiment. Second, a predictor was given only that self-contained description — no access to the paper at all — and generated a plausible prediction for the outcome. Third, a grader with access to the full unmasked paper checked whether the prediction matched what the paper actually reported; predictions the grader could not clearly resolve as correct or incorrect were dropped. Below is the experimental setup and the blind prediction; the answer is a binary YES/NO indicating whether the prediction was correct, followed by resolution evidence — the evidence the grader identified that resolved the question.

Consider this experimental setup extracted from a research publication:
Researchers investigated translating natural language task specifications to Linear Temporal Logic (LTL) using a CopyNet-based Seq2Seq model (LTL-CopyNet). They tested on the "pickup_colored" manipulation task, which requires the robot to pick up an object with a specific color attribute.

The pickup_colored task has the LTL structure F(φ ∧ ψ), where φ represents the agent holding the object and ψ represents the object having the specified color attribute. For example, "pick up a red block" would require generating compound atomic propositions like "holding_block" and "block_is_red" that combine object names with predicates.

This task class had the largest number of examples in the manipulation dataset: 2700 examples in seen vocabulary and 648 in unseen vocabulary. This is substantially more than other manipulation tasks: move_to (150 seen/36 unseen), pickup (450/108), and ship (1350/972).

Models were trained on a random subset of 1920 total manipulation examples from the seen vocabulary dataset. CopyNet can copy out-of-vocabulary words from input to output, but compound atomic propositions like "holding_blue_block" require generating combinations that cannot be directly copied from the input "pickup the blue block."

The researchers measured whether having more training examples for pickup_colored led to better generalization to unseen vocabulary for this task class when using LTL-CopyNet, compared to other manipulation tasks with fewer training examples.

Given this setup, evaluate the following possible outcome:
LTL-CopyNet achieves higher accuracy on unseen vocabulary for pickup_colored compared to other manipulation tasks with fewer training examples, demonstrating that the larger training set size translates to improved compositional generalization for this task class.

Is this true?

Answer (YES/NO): NO